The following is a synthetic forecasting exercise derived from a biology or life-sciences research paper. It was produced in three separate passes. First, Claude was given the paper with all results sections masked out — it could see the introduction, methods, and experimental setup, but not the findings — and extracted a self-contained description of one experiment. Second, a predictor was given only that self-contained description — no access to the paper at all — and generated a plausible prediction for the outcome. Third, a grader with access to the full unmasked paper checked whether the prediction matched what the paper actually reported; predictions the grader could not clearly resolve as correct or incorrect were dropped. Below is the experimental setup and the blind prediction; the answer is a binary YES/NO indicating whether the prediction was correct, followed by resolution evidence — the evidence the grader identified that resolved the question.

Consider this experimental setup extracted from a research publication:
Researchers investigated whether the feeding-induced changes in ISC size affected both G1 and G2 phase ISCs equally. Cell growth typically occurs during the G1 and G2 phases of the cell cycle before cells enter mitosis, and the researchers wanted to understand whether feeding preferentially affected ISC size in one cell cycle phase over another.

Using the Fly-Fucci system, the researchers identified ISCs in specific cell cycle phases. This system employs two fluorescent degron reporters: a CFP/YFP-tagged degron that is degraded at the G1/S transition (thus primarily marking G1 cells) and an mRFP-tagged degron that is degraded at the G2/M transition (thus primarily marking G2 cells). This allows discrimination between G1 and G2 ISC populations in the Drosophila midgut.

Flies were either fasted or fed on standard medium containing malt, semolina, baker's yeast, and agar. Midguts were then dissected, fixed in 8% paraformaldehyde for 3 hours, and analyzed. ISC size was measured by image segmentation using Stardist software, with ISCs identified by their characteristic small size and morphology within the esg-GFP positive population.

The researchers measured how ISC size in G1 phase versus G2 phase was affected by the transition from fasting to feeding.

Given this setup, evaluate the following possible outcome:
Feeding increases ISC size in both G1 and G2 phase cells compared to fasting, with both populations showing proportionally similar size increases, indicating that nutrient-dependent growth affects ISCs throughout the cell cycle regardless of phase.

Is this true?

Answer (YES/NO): NO